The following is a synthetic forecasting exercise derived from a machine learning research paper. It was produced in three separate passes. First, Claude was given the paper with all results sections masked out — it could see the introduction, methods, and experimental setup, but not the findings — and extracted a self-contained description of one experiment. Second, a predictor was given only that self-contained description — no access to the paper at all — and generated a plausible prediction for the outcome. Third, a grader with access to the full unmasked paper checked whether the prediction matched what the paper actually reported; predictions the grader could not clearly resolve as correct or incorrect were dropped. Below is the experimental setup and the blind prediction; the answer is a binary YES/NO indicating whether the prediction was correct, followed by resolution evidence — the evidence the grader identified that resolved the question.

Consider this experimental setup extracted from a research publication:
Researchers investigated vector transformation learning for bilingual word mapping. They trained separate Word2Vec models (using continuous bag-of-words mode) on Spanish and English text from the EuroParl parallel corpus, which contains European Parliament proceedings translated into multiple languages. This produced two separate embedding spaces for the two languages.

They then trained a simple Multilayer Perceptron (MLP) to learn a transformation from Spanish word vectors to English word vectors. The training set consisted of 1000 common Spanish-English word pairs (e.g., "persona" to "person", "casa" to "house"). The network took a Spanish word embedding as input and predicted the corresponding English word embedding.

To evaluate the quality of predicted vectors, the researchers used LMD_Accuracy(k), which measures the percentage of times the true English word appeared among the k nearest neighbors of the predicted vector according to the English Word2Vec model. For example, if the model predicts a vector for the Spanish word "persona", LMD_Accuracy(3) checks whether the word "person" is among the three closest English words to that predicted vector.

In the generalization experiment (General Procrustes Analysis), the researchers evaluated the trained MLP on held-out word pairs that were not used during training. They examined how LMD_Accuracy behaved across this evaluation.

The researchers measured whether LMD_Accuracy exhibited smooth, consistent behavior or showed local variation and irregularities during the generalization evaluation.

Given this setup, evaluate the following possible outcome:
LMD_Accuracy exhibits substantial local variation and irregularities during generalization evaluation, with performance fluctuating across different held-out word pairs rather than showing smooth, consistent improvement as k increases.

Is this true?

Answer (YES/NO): YES